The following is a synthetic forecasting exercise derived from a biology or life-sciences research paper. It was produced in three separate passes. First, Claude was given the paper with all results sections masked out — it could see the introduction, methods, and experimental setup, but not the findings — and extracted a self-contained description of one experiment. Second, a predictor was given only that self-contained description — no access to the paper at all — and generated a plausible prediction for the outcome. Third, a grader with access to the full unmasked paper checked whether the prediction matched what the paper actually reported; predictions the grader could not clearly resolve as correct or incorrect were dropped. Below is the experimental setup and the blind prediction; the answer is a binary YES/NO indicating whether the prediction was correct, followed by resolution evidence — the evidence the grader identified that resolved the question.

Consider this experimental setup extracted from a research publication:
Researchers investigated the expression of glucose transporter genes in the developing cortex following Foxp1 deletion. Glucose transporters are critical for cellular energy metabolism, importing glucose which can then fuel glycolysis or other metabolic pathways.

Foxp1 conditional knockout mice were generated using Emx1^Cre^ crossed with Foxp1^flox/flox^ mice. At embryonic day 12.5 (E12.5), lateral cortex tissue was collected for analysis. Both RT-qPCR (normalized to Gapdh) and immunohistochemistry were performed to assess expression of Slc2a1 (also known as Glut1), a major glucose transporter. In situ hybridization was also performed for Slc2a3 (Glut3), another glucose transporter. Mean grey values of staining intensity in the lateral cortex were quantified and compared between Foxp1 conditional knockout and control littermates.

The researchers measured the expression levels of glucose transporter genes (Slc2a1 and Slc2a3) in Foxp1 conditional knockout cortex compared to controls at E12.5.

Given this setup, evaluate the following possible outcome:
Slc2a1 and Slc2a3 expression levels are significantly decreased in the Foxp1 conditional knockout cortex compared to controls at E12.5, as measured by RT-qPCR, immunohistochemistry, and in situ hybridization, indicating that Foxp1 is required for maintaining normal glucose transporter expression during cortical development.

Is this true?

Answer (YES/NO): NO